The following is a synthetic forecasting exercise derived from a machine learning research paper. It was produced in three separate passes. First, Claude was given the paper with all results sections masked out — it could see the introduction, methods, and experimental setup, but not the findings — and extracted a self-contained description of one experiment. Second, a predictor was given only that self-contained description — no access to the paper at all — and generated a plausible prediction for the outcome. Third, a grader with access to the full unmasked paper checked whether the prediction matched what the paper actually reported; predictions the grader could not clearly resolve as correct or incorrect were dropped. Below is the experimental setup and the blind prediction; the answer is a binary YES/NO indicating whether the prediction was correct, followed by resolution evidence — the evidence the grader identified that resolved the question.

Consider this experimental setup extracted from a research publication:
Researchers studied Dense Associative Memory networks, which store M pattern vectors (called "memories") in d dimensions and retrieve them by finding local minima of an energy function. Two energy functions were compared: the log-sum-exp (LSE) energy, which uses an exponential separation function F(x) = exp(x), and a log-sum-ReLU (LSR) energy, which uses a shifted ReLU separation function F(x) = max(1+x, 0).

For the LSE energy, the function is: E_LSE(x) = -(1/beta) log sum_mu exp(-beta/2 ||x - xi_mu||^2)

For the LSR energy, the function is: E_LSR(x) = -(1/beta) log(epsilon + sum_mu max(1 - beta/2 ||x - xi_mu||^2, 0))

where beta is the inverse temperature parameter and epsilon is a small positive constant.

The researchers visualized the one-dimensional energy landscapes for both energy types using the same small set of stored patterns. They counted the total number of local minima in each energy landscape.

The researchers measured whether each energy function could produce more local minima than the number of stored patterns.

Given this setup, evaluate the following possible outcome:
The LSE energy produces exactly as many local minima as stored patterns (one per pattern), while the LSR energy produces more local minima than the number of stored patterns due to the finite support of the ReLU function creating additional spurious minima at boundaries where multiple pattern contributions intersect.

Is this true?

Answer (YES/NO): YES